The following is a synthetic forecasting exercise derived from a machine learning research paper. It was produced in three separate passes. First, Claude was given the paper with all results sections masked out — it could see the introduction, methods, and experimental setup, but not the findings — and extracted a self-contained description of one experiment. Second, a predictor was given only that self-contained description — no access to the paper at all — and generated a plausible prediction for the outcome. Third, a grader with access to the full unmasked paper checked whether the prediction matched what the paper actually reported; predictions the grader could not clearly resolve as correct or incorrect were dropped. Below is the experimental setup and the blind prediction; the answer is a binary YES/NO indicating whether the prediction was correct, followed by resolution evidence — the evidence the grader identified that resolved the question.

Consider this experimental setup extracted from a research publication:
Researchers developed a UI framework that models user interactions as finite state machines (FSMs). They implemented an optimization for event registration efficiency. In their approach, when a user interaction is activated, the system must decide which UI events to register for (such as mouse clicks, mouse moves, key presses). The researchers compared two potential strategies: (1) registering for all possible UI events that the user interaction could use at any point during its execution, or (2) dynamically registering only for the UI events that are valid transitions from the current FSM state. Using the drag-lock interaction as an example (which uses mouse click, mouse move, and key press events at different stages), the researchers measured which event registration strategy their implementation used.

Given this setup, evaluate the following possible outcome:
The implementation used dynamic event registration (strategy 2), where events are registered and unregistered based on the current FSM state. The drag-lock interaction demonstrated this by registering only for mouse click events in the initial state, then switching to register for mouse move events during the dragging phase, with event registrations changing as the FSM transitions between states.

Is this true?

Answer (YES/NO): YES